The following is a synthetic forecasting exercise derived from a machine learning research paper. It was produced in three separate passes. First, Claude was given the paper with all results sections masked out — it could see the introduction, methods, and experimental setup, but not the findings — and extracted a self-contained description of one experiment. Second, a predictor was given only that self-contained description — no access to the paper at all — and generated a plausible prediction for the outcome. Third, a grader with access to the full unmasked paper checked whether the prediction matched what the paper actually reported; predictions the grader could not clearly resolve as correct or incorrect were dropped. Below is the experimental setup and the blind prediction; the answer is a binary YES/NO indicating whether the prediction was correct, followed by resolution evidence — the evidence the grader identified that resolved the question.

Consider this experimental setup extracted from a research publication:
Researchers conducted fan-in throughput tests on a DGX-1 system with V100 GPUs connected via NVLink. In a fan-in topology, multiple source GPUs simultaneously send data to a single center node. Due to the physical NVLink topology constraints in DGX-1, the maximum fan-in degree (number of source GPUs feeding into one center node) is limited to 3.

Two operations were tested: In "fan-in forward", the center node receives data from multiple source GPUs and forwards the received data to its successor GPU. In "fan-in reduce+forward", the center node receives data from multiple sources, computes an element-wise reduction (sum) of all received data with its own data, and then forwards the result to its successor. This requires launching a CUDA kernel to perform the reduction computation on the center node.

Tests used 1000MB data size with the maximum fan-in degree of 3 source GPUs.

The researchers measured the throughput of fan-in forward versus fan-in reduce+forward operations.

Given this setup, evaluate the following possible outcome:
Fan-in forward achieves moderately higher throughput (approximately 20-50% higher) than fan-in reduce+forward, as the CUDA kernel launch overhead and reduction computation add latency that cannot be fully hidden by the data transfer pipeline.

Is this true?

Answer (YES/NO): NO